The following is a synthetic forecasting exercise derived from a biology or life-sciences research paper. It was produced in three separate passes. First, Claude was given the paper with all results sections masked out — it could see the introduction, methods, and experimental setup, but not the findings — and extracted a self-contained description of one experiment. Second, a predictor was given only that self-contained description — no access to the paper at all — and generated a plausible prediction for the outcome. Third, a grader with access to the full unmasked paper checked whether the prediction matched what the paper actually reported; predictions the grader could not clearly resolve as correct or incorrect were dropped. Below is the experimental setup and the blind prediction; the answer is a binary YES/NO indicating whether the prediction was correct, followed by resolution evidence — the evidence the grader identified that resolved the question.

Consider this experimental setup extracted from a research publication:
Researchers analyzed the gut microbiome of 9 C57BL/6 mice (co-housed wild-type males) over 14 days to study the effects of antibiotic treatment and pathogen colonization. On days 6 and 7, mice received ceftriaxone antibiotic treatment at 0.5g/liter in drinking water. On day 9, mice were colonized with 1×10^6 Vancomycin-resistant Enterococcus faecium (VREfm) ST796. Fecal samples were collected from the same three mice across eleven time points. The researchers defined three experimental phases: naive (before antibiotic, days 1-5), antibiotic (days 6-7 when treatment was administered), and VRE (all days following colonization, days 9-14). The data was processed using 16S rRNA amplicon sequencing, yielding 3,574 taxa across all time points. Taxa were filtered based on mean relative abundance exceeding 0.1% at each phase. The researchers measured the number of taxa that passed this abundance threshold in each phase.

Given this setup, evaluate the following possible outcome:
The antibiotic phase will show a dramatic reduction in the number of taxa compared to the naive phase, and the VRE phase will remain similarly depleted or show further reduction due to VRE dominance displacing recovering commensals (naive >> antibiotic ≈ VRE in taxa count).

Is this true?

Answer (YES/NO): NO